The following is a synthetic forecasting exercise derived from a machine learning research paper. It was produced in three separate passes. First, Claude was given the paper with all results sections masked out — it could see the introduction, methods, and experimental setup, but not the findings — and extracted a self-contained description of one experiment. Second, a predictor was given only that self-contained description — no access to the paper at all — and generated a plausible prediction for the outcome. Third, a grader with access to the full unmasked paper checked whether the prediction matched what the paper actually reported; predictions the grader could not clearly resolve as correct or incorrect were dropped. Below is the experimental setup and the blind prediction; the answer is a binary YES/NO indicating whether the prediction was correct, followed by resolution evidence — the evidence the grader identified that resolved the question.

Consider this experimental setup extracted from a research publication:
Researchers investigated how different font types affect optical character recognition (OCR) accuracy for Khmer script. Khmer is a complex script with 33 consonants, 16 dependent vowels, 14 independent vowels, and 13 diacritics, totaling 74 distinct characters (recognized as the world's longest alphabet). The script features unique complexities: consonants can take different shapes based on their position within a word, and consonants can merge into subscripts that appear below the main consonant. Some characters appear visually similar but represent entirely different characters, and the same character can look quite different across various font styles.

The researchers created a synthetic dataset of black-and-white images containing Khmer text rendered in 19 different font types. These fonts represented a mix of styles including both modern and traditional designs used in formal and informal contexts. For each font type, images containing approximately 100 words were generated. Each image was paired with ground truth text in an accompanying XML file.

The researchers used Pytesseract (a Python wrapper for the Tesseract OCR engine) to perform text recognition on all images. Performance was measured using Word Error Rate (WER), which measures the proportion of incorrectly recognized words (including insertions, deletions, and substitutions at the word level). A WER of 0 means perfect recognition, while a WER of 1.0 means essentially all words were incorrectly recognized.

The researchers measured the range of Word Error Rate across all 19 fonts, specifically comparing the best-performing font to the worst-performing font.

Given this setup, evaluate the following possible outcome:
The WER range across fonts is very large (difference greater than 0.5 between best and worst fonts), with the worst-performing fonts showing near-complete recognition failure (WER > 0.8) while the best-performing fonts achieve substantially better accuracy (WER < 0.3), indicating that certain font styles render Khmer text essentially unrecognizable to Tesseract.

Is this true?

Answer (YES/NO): YES